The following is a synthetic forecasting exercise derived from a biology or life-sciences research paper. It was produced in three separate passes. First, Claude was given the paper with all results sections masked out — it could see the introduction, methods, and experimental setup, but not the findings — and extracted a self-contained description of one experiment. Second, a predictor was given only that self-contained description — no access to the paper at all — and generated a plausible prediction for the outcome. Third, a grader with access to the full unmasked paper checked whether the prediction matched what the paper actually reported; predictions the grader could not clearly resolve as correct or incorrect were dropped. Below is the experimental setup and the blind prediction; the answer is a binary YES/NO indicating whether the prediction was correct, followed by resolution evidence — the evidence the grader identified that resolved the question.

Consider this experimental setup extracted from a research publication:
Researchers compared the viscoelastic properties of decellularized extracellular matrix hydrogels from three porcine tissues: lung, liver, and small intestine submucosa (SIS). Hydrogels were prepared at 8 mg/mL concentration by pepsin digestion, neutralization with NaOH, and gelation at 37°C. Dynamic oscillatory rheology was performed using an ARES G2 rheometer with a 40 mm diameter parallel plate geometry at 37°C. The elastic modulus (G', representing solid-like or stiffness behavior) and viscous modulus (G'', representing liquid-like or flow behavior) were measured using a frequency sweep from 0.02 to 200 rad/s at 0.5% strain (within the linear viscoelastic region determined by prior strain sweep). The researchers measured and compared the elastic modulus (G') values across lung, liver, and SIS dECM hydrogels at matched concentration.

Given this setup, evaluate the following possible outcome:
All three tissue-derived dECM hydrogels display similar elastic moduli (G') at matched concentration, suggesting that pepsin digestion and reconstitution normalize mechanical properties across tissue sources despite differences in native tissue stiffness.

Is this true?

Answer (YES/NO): YES